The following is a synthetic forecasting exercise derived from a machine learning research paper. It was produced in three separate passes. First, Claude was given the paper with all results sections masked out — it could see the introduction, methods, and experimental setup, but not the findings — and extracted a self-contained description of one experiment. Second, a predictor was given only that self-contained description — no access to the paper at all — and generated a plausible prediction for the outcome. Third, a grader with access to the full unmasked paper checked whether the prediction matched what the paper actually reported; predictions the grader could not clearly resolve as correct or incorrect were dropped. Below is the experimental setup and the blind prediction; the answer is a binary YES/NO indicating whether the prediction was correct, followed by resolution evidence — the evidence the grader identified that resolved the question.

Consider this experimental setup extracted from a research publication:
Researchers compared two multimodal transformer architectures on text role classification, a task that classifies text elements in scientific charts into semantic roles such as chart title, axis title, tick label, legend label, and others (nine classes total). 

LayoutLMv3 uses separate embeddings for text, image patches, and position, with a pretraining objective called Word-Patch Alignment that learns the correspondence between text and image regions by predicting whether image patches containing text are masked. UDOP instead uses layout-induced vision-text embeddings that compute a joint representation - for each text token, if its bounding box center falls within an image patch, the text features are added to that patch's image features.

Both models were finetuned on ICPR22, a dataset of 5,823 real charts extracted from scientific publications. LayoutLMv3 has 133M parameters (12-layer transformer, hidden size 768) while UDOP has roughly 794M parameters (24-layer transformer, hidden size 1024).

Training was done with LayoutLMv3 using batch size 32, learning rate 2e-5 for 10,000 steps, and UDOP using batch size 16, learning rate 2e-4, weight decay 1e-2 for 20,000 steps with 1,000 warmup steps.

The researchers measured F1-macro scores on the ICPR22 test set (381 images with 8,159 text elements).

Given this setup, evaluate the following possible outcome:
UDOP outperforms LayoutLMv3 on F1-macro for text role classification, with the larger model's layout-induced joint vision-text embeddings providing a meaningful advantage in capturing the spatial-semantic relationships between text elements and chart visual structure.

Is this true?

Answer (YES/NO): NO